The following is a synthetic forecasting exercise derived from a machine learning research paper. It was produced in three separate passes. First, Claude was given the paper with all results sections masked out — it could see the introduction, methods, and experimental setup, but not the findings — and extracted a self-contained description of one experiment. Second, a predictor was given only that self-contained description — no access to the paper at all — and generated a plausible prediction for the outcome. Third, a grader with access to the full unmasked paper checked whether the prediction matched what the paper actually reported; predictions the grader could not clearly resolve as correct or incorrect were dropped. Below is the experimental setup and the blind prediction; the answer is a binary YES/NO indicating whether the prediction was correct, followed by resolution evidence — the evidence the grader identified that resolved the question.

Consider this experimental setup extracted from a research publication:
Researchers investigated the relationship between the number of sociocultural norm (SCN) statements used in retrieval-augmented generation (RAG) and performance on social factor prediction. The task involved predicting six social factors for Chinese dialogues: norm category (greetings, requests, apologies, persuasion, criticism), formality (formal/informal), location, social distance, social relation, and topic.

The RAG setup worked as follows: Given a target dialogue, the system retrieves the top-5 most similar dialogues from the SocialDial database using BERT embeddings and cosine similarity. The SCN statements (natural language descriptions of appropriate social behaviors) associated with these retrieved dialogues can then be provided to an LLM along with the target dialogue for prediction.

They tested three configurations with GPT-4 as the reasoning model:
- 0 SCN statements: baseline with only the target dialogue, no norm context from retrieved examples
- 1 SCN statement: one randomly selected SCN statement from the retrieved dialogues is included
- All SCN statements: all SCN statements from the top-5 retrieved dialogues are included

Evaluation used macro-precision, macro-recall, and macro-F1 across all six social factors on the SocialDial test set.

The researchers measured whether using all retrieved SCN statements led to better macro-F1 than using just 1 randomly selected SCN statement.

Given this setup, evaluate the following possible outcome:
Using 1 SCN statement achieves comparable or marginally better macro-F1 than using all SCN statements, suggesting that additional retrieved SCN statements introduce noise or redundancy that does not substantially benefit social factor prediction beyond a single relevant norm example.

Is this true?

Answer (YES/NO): NO